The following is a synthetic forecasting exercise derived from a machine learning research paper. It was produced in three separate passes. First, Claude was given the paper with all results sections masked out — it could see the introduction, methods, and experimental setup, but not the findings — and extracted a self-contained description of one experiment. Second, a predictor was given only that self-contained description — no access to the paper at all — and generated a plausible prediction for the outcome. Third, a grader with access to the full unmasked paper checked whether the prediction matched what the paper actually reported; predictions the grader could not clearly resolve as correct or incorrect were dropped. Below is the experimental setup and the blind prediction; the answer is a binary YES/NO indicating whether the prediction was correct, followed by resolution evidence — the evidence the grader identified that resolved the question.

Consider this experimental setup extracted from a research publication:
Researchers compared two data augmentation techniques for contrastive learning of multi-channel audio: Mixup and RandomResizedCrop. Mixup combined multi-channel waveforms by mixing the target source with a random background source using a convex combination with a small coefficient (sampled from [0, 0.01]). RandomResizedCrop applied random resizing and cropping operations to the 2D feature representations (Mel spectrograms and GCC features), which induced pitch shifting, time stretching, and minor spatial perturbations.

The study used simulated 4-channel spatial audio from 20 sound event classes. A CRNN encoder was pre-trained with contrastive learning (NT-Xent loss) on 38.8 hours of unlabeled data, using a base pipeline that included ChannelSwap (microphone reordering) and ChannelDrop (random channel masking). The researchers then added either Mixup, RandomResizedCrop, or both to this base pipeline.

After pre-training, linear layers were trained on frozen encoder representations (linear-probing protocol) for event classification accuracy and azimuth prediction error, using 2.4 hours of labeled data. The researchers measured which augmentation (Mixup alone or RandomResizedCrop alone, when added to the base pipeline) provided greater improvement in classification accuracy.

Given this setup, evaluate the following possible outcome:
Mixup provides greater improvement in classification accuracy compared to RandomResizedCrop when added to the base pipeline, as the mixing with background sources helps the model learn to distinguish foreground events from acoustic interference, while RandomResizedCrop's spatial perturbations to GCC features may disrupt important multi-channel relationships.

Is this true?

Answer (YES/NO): NO